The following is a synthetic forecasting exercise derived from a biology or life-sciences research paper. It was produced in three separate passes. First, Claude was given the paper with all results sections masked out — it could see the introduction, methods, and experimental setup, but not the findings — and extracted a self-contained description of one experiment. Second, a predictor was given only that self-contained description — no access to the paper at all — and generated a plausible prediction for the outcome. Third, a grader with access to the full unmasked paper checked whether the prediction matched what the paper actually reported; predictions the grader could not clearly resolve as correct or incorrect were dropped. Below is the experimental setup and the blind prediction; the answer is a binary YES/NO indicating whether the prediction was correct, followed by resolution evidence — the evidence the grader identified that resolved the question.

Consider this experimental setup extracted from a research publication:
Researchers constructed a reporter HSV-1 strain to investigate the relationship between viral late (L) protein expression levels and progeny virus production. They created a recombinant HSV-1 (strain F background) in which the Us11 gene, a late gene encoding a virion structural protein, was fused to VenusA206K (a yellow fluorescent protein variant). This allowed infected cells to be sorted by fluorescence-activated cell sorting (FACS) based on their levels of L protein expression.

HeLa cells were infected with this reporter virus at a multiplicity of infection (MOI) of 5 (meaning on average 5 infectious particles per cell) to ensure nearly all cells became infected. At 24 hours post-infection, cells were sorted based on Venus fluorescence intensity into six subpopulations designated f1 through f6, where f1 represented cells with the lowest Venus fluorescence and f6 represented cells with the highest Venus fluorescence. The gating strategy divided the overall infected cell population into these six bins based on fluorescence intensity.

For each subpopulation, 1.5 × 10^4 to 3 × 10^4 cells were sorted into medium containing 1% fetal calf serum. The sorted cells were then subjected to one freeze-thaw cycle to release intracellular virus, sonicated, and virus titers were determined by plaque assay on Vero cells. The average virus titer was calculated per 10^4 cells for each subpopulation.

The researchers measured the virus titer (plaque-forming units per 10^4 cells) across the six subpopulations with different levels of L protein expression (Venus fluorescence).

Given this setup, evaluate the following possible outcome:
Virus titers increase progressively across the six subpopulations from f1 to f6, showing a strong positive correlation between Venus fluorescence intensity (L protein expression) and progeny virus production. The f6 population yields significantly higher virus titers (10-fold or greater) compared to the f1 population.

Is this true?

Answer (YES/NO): NO